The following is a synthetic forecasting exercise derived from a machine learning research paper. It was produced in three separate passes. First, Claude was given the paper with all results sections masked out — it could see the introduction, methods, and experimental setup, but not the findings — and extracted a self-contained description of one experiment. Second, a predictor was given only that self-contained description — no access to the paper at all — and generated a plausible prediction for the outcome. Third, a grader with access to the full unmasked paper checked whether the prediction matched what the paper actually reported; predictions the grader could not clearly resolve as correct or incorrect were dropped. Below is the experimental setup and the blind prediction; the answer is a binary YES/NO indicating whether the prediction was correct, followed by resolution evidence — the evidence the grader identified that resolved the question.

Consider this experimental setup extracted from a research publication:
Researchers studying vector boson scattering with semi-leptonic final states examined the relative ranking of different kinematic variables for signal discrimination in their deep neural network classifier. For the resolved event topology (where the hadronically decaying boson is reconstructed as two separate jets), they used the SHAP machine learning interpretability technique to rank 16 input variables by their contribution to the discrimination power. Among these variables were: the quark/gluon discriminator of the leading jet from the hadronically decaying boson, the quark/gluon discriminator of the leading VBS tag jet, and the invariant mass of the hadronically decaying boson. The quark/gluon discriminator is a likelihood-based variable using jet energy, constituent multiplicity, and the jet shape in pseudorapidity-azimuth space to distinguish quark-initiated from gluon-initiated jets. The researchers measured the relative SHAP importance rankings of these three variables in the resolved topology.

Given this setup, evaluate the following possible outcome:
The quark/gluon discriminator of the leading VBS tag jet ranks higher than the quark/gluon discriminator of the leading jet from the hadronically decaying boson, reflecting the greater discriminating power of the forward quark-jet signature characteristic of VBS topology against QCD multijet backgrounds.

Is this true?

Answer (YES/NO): NO